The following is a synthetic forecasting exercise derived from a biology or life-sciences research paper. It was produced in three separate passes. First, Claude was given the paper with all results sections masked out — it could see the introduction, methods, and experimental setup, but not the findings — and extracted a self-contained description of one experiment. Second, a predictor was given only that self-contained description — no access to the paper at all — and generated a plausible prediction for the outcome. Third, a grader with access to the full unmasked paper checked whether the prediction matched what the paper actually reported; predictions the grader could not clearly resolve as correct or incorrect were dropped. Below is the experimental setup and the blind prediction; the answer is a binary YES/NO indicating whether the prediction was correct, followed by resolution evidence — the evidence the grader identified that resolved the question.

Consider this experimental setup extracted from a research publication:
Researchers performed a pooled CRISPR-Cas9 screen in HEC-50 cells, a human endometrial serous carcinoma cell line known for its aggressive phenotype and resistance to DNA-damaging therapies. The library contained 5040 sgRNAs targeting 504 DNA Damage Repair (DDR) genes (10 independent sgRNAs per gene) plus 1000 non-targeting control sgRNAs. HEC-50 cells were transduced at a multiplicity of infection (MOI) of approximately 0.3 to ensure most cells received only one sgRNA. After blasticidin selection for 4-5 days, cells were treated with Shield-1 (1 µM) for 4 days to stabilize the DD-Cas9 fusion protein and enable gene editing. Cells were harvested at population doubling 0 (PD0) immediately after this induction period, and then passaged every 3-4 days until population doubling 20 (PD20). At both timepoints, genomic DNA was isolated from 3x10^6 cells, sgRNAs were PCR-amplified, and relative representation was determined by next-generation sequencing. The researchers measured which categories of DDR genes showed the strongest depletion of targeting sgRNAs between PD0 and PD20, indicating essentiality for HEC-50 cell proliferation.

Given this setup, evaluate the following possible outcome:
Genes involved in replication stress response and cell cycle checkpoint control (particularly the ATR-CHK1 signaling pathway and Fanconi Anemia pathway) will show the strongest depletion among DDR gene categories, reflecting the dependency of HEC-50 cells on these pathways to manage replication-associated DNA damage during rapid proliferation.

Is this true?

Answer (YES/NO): NO